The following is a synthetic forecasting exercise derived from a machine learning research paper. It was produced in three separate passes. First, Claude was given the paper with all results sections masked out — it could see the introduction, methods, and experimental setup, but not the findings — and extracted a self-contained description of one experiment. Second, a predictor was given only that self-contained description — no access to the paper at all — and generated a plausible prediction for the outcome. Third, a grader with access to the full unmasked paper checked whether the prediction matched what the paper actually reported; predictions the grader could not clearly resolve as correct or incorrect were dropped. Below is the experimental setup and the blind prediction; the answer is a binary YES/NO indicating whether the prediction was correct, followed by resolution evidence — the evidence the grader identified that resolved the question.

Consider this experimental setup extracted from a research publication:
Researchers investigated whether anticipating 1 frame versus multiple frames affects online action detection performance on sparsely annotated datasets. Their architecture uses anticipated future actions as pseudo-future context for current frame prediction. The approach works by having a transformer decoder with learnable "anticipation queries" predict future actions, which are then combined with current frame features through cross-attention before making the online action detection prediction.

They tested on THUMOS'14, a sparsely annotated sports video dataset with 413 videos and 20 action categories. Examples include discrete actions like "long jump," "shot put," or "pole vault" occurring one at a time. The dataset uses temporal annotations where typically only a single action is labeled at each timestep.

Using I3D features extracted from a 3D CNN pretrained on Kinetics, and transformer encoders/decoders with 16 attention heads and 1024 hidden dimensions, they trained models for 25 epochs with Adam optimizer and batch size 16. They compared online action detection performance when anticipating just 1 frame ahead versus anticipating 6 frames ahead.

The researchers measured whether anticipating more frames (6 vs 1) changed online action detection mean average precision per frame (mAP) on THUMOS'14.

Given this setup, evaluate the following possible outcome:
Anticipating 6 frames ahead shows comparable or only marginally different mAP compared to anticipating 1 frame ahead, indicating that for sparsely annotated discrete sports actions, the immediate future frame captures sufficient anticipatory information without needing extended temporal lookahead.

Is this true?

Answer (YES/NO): NO